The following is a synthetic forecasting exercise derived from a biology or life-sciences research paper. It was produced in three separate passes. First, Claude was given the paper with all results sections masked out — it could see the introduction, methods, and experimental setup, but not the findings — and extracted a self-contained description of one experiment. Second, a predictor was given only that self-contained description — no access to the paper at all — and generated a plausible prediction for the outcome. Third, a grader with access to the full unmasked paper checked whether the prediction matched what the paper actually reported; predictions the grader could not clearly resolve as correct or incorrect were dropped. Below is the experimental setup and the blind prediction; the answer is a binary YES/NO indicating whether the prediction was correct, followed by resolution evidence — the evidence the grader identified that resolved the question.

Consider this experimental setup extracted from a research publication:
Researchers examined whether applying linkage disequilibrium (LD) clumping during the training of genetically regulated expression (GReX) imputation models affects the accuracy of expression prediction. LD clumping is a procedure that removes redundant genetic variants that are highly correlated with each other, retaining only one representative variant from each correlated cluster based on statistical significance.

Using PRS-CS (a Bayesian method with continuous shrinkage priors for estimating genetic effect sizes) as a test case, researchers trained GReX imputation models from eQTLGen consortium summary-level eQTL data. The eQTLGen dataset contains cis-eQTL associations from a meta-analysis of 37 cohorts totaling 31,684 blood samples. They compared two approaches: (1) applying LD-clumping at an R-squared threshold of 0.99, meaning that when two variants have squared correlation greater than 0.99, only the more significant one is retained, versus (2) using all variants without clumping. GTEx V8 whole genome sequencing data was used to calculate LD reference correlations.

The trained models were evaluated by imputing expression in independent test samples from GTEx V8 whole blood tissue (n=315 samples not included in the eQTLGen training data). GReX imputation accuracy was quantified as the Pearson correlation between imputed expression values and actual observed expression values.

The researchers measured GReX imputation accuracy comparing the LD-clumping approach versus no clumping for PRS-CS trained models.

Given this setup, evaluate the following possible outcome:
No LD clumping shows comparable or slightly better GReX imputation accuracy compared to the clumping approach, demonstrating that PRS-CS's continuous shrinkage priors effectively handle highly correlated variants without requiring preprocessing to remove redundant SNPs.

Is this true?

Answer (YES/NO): YES